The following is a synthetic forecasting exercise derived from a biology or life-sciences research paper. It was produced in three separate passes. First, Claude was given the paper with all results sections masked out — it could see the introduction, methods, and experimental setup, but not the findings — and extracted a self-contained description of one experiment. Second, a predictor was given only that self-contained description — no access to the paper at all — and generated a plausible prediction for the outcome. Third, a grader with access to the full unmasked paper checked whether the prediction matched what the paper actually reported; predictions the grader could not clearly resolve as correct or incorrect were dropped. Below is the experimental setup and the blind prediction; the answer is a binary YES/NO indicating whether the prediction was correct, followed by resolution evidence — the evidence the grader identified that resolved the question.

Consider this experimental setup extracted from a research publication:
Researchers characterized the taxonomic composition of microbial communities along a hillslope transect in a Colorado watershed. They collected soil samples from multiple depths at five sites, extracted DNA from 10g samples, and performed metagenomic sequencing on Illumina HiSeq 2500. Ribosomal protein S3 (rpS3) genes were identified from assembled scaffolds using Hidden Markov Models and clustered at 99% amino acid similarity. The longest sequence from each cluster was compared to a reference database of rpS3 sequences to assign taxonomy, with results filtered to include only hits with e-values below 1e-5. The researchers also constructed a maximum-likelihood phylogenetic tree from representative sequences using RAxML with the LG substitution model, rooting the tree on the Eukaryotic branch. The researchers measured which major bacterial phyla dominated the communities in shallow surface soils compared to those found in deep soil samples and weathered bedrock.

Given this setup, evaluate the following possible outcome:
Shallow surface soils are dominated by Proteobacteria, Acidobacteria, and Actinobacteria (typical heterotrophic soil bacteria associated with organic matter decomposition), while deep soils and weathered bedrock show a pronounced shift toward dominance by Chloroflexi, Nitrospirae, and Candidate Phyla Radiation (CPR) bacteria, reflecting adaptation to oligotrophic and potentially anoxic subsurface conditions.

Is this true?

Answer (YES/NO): NO